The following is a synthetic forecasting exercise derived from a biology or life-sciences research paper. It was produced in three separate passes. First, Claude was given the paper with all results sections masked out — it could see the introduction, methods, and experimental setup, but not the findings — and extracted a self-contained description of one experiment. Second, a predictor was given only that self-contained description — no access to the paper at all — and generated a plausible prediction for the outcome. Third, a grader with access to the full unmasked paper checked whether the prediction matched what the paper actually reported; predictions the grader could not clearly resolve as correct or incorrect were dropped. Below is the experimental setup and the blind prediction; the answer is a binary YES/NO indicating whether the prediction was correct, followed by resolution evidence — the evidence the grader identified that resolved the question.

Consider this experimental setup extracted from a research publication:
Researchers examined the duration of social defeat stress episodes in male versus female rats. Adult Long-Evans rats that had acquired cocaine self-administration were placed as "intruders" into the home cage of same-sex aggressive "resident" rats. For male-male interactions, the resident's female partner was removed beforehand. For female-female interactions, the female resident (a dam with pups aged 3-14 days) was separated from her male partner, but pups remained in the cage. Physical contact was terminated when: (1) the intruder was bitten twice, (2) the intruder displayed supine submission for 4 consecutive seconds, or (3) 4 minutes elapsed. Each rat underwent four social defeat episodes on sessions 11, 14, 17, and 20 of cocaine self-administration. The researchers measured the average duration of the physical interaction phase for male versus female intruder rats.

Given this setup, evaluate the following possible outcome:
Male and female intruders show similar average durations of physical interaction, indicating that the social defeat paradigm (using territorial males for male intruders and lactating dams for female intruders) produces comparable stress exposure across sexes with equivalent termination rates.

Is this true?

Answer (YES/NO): YES